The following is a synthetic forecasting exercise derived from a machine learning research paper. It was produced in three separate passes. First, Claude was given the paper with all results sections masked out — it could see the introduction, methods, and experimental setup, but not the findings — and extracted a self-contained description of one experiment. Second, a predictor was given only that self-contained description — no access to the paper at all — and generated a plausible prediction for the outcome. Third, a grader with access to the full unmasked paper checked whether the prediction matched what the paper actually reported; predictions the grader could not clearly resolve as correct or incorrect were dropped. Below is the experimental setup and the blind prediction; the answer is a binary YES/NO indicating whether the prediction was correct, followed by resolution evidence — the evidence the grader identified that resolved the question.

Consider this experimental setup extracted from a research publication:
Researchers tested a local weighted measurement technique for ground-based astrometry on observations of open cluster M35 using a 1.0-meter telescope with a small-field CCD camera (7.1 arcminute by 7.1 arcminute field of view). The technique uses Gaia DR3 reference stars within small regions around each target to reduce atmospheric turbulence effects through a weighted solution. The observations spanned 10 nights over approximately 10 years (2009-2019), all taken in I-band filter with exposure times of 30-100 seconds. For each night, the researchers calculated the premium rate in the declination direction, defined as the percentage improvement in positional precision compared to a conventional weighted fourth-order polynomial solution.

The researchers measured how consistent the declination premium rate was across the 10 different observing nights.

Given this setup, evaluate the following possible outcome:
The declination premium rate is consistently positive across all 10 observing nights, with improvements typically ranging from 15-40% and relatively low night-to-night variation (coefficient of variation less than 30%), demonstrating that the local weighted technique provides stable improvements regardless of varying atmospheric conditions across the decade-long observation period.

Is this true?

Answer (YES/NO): NO